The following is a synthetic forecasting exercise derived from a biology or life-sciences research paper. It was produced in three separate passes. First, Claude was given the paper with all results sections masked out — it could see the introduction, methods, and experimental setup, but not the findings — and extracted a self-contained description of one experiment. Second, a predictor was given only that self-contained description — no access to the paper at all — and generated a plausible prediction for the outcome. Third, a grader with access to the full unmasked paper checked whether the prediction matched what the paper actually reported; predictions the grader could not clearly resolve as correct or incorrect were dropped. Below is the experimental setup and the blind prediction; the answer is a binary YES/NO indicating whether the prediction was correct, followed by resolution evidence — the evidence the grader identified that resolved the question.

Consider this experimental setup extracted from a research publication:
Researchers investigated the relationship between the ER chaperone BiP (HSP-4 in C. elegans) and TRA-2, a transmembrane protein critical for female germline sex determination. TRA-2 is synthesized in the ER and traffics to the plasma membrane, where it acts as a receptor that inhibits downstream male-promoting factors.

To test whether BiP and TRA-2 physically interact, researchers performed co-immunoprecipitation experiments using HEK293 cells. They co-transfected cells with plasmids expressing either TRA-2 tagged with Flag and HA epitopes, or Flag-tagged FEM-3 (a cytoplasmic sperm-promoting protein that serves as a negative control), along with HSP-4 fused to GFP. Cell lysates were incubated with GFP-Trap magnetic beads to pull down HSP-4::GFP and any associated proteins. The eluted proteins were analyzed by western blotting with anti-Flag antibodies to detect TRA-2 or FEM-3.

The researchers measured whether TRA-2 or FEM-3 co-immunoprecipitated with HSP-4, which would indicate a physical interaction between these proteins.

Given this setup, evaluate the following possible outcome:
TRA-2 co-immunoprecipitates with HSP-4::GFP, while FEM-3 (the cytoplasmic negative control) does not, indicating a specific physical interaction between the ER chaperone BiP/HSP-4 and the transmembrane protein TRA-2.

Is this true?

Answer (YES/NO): YES